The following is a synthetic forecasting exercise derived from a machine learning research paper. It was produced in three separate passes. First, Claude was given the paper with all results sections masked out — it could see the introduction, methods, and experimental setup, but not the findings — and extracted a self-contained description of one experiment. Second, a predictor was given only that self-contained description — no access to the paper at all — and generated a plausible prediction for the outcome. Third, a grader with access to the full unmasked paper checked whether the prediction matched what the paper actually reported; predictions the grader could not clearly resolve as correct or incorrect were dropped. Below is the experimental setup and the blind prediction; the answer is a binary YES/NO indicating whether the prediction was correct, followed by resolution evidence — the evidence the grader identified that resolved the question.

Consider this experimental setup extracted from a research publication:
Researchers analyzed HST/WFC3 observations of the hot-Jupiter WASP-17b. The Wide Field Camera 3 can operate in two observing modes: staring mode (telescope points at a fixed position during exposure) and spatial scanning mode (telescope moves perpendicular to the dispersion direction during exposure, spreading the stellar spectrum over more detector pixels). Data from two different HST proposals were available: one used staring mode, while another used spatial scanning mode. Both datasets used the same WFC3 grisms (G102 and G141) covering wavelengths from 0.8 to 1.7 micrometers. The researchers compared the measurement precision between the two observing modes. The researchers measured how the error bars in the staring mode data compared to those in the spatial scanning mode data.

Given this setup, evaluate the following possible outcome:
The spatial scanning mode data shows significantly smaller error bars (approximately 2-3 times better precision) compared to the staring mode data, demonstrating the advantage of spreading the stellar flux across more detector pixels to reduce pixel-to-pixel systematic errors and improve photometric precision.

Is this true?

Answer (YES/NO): NO